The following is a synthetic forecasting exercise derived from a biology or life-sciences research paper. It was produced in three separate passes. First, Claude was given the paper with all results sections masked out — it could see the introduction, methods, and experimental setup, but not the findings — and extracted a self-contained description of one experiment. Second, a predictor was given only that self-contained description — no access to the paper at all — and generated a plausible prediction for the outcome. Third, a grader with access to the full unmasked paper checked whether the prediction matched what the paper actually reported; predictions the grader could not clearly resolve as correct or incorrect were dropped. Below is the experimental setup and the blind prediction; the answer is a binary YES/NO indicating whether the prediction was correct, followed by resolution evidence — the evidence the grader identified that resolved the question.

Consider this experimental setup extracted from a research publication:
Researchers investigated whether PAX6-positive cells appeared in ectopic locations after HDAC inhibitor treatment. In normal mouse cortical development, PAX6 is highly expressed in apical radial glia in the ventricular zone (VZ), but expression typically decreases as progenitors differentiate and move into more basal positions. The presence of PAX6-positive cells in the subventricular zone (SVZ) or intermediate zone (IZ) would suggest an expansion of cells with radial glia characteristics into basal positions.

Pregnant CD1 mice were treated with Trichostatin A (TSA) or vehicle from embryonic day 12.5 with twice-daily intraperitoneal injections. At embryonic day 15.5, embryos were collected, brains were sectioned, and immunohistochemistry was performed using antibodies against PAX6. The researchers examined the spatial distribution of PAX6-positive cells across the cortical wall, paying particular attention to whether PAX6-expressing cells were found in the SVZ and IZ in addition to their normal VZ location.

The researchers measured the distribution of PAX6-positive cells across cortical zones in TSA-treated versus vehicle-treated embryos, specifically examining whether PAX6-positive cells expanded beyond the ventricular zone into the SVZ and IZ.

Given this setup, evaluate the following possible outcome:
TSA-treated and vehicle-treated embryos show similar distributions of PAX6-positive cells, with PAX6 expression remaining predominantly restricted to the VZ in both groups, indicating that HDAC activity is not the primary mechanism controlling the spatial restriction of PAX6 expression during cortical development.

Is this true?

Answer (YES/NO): NO